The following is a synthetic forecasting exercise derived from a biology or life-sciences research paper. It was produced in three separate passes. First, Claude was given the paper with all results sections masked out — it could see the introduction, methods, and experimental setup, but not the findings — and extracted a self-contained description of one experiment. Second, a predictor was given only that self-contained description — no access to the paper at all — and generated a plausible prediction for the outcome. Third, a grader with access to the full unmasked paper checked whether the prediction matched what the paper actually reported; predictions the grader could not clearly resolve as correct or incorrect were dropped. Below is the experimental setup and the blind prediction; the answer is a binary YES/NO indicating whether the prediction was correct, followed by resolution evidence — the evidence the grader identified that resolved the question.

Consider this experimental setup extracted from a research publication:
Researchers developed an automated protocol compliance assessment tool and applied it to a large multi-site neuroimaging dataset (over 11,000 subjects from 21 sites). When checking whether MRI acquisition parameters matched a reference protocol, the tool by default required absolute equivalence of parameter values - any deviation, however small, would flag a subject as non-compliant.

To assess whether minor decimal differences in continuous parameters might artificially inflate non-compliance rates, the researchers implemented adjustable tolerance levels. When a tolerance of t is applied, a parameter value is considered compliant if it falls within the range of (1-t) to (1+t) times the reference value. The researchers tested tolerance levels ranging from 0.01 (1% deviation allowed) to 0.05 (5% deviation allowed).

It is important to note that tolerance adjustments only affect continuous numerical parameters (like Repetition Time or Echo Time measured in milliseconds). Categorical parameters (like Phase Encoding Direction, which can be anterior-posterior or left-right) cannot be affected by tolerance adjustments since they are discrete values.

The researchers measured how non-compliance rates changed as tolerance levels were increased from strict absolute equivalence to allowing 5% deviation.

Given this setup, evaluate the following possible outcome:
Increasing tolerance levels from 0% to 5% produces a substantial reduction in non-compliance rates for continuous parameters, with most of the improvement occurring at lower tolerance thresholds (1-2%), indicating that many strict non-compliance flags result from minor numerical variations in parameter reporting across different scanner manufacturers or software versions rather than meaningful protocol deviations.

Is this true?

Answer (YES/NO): NO